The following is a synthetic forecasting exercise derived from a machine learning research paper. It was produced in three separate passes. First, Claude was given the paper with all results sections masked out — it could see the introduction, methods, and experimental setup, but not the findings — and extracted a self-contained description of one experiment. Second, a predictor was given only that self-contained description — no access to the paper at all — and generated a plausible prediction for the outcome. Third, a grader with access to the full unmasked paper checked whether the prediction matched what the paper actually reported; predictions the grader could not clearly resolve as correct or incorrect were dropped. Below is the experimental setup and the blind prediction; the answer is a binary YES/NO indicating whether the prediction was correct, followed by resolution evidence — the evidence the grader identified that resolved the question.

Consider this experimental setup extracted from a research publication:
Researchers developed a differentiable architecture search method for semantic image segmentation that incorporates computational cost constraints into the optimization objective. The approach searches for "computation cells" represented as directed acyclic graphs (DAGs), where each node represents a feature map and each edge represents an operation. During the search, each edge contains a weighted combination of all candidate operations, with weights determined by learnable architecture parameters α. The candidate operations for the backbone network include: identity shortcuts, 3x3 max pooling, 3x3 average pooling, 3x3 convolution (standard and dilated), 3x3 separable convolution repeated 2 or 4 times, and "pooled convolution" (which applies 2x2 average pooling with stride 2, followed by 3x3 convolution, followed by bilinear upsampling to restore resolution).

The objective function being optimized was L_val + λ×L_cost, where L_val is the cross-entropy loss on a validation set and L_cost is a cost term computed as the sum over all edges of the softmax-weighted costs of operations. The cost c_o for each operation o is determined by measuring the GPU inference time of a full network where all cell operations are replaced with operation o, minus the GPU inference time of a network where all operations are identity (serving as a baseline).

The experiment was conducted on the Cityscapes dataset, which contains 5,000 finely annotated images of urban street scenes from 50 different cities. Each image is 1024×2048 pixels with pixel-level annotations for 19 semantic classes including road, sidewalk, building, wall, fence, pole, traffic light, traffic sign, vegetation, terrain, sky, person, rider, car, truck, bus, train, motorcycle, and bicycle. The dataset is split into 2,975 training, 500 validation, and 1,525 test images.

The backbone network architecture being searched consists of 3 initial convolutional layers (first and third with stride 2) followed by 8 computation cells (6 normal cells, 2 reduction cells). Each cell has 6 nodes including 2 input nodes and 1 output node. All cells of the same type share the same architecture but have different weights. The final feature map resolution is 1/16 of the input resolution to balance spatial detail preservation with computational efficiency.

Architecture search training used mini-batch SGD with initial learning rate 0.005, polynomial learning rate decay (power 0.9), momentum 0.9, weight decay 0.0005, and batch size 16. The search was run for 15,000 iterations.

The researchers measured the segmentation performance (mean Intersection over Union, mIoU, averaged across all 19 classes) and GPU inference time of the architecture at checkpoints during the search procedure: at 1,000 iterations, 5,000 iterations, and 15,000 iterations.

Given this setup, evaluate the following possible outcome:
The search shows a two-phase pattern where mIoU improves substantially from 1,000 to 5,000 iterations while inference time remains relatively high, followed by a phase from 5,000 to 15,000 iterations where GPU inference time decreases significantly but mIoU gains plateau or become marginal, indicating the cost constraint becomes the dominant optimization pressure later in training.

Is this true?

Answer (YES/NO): NO